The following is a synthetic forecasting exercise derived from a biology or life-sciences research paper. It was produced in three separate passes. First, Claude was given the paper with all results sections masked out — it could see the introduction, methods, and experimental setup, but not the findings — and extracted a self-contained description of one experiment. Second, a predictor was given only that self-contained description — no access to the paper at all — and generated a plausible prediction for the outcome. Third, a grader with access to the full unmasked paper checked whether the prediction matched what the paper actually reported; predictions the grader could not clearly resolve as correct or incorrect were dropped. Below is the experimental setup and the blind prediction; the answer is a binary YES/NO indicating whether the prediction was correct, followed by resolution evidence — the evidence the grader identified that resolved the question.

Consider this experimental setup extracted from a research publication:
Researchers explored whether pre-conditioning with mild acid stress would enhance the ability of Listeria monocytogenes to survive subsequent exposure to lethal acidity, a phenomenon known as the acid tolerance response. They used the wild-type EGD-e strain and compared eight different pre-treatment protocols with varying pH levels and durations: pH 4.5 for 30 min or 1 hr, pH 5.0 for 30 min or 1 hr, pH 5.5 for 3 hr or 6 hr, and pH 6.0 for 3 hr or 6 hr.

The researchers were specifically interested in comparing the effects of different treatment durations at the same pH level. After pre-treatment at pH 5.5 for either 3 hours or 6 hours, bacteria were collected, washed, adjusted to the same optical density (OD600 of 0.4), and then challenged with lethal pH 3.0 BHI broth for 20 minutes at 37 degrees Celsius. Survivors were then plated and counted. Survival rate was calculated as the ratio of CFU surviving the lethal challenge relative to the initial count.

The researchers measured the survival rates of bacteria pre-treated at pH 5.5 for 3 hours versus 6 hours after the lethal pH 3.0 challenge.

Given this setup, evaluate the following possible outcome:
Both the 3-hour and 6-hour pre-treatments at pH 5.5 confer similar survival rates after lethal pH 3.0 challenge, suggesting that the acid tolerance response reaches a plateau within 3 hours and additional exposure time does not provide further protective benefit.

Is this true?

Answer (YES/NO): YES